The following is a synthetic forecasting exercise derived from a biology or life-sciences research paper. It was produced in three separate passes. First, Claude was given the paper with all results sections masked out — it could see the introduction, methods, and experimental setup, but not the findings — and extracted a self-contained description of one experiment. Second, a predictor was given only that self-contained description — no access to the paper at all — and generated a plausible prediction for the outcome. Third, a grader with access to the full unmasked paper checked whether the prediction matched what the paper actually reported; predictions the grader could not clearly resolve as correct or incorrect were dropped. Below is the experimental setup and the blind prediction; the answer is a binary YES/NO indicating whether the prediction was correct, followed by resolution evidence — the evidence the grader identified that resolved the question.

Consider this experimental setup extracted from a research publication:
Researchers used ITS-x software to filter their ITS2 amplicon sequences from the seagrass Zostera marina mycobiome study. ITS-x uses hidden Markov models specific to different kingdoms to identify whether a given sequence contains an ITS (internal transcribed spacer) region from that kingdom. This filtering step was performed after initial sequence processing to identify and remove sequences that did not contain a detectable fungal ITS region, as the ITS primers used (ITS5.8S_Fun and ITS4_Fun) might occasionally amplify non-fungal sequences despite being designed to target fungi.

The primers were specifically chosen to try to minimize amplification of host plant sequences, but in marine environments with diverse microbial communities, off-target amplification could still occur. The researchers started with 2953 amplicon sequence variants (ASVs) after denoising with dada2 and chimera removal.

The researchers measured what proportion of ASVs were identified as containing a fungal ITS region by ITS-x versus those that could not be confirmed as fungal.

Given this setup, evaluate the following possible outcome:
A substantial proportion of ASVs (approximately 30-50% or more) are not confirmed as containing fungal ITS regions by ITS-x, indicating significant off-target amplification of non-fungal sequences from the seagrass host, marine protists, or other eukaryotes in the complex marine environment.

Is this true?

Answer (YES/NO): YES